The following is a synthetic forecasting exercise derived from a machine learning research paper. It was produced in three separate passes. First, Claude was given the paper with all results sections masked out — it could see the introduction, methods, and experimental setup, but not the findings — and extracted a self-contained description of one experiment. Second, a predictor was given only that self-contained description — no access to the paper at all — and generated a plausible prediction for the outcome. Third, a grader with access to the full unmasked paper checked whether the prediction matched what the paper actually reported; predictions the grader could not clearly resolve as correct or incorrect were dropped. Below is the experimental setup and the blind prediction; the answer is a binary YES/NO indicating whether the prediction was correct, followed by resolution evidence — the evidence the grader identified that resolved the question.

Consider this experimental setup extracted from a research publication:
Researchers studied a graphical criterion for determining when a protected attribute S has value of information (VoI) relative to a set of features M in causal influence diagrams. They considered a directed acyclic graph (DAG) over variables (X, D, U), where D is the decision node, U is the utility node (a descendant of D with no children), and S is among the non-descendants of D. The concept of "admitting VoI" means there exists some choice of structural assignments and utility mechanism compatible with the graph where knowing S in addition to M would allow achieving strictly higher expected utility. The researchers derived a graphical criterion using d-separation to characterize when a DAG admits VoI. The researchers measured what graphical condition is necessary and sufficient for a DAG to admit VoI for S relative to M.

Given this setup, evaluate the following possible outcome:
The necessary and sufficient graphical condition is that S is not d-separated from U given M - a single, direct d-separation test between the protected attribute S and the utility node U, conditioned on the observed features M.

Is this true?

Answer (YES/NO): NO